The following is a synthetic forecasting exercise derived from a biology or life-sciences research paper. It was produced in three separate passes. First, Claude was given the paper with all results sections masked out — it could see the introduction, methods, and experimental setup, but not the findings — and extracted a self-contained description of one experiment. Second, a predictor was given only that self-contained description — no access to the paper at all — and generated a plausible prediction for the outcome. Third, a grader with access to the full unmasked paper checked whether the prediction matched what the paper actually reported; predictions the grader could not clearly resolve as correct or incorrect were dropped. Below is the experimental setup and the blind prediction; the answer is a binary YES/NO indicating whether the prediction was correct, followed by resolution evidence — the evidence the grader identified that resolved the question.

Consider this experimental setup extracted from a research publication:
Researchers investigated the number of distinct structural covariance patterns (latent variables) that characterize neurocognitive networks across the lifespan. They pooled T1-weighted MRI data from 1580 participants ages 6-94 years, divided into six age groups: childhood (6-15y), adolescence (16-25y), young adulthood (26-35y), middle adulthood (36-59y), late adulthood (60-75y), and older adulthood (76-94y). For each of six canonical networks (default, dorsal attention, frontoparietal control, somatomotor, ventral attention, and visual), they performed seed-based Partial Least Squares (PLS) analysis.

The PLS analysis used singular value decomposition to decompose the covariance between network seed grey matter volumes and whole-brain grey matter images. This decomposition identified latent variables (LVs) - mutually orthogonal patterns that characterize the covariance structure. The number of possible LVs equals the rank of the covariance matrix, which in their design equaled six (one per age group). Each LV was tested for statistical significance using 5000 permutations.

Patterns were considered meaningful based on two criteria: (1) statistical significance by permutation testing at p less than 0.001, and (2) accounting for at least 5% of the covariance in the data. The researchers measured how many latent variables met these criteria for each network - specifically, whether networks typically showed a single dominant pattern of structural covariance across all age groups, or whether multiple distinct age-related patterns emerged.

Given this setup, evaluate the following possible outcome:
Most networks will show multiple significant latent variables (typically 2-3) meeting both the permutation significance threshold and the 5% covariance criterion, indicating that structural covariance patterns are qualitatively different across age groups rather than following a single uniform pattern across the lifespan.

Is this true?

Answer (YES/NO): YES